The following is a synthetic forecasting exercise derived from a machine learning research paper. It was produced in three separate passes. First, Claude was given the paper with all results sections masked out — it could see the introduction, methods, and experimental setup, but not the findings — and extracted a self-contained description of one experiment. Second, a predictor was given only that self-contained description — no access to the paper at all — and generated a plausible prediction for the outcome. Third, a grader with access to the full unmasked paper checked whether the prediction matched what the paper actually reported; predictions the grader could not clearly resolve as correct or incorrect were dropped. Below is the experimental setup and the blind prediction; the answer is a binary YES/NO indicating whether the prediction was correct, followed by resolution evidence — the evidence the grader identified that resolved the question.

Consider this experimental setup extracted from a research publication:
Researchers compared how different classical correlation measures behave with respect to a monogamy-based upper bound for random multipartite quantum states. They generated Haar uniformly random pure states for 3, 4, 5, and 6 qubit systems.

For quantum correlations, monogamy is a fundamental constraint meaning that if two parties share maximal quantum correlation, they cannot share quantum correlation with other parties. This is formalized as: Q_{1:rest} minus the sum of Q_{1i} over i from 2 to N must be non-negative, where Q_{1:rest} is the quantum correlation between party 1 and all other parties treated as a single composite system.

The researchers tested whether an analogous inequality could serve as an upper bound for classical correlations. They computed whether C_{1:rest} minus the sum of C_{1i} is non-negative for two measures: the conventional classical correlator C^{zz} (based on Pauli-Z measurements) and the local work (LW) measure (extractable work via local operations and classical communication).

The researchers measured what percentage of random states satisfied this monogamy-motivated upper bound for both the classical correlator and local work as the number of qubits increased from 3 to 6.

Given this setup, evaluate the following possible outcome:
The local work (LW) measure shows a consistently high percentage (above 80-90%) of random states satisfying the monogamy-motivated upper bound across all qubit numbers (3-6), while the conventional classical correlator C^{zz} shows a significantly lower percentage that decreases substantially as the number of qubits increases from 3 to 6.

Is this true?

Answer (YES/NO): NO